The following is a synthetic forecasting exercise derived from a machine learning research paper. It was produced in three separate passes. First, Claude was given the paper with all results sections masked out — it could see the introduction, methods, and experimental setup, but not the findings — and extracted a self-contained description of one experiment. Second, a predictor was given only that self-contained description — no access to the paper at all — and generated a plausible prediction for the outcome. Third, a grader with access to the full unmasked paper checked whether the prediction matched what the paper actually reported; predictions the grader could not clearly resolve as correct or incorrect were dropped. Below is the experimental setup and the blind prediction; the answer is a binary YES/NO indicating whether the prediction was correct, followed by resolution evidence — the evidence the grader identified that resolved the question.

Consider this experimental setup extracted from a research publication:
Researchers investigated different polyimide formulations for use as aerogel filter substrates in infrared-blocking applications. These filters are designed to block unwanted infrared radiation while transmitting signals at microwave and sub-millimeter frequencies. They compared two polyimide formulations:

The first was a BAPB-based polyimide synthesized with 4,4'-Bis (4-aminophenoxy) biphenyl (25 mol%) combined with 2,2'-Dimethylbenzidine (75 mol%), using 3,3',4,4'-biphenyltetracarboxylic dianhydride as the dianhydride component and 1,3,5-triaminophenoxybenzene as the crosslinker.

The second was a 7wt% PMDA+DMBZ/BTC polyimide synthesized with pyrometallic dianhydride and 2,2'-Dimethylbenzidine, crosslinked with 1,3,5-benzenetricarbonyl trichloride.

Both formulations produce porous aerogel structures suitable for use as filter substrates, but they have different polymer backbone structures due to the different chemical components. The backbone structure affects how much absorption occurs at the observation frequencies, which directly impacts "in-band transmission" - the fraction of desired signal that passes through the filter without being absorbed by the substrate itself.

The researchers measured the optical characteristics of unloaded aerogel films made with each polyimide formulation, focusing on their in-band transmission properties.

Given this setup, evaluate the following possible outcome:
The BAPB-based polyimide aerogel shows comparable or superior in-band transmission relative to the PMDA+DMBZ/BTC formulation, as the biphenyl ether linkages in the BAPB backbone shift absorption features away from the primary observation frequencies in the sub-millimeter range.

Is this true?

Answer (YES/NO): NO